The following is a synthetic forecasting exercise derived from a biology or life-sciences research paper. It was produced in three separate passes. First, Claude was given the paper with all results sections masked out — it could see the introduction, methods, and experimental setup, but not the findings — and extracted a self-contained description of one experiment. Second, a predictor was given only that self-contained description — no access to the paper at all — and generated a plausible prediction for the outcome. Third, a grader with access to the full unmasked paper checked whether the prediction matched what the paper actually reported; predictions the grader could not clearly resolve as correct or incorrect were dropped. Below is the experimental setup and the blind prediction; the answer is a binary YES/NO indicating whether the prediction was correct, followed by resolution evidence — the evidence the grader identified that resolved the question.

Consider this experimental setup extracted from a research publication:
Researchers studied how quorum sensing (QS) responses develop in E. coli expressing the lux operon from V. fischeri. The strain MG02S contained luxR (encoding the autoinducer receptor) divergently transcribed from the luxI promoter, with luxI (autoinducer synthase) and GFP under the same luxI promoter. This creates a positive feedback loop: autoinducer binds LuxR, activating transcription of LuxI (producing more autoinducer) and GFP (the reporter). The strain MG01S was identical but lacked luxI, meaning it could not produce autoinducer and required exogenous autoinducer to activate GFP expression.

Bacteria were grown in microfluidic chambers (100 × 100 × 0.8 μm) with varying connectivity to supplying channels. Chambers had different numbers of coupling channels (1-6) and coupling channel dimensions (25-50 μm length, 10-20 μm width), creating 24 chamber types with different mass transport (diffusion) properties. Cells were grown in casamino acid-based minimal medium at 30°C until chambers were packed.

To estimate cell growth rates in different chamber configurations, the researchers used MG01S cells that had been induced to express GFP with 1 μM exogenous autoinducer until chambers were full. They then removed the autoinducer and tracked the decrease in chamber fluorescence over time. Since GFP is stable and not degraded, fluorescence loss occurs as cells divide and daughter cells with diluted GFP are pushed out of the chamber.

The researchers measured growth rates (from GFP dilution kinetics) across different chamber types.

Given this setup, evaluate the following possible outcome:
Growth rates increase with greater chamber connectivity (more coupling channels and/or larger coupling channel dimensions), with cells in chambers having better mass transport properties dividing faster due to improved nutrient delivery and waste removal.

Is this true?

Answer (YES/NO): YES